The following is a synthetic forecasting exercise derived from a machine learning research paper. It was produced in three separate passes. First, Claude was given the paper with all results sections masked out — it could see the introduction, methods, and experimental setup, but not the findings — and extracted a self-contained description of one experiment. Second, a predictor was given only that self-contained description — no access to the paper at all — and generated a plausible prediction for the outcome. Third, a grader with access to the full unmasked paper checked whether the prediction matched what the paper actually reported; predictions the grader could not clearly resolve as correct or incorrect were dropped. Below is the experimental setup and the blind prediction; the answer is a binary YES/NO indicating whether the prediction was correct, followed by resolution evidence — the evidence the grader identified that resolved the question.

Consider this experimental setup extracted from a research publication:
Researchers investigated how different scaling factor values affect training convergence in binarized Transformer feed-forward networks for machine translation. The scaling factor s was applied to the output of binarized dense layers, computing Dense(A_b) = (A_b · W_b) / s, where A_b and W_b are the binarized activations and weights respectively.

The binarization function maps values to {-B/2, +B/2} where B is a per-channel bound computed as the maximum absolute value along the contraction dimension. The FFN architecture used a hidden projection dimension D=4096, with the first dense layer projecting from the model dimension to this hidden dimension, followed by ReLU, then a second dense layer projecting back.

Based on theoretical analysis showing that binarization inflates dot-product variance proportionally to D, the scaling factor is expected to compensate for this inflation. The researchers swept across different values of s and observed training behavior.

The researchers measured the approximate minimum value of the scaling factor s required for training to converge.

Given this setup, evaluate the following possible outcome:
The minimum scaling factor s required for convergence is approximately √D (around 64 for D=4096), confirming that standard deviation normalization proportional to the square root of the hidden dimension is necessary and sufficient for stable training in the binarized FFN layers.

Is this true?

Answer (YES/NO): YES